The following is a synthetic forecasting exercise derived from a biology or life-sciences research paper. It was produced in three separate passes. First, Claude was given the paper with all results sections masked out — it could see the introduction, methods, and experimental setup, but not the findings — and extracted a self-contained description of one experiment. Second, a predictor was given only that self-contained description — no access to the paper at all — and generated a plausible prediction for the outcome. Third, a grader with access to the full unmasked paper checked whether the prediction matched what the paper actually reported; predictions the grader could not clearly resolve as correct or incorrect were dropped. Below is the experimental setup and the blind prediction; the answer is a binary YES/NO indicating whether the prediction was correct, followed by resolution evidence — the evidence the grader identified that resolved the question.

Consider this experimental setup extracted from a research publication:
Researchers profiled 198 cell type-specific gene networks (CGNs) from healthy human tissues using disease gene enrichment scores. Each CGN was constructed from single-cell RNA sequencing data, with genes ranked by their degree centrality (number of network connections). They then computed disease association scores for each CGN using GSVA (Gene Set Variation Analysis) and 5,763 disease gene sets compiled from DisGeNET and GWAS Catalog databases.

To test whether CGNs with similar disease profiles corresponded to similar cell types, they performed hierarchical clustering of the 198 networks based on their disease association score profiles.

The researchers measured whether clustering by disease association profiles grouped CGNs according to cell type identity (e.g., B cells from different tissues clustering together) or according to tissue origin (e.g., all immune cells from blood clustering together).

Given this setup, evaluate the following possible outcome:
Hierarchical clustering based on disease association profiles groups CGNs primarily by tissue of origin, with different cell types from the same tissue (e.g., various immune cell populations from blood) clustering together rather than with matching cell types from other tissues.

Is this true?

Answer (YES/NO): NO